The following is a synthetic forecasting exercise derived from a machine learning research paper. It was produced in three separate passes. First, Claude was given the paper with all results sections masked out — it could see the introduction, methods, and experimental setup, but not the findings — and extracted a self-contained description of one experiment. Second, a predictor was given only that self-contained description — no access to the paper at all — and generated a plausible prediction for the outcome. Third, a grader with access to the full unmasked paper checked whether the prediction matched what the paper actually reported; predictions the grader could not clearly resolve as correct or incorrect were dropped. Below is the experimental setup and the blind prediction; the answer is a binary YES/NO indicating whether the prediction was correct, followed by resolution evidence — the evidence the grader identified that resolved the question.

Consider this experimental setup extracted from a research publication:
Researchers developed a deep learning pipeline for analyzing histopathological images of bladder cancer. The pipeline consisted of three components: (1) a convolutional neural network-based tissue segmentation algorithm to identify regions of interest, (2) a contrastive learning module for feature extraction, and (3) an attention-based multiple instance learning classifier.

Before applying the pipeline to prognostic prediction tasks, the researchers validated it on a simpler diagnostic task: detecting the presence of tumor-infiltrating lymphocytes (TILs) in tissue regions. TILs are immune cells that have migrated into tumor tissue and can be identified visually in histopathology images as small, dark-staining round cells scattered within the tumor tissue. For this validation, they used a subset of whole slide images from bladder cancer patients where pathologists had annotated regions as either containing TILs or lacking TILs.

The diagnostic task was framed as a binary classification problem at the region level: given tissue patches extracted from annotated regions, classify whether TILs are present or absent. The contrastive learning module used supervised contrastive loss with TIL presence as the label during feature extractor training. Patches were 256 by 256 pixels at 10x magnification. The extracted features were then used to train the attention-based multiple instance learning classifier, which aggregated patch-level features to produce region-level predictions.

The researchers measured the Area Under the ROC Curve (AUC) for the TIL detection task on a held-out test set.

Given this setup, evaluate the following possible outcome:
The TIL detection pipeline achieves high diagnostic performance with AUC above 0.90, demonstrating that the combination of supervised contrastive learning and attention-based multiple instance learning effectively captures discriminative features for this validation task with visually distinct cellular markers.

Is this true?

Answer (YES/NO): YES